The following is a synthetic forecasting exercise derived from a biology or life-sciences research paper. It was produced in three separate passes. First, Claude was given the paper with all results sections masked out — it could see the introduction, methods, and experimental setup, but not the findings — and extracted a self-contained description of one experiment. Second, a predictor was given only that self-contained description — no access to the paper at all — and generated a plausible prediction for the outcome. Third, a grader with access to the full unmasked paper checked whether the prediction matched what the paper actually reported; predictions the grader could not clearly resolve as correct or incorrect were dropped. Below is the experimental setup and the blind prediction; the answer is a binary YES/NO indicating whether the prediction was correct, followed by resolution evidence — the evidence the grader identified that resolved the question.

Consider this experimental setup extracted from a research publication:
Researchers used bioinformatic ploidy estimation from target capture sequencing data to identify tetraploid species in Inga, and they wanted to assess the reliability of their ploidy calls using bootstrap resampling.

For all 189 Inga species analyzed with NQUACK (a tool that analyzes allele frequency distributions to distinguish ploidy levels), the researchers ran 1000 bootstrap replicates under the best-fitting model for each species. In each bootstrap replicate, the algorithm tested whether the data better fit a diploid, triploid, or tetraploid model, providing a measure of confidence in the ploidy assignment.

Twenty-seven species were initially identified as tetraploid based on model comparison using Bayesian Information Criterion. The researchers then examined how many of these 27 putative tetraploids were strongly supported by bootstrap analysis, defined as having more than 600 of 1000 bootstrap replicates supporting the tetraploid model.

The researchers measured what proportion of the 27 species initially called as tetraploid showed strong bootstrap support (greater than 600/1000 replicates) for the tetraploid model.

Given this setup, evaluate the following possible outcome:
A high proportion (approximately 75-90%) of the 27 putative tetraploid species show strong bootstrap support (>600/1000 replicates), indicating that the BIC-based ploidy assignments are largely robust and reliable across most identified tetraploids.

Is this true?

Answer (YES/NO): NO